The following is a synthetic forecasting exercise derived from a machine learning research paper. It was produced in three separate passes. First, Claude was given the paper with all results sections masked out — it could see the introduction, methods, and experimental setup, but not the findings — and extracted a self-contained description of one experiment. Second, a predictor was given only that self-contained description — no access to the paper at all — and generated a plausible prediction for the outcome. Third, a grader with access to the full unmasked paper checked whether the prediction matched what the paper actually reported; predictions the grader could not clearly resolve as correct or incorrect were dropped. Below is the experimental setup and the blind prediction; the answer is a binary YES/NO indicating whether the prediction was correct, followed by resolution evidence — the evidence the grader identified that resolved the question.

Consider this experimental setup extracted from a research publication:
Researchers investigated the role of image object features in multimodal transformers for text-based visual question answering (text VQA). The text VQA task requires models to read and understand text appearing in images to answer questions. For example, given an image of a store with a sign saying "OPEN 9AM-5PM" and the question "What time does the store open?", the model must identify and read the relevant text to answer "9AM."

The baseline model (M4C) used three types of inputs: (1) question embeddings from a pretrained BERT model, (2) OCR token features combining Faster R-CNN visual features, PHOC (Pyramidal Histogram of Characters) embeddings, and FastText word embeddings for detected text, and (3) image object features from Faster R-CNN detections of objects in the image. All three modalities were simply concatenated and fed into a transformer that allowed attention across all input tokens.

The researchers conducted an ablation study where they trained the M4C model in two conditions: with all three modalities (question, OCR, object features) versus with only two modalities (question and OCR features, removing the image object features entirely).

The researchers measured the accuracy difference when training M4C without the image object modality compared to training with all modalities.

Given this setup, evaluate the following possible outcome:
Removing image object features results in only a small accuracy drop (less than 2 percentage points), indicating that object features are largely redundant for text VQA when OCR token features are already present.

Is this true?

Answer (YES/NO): YES